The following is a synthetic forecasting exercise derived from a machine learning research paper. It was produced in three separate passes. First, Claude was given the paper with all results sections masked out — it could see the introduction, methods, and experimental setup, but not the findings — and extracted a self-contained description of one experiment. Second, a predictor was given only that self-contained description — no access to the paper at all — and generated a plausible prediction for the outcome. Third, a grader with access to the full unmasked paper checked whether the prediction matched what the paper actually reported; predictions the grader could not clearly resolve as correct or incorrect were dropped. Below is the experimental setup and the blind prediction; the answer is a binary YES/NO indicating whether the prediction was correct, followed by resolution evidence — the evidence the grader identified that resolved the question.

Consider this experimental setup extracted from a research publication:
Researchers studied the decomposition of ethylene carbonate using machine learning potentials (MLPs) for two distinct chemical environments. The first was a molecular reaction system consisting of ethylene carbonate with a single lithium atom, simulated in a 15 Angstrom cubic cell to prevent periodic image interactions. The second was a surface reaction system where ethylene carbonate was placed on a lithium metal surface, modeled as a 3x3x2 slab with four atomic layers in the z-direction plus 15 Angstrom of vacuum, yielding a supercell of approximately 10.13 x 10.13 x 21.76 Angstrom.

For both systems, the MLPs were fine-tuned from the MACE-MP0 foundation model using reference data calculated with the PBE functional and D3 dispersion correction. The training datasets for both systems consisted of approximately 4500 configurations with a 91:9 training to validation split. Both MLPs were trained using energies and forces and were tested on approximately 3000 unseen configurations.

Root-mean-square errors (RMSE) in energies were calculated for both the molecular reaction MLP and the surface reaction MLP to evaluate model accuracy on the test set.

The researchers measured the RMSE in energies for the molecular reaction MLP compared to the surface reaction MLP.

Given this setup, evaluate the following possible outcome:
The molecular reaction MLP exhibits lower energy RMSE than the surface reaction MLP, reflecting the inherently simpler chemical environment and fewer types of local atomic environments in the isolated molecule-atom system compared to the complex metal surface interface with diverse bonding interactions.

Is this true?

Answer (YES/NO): NO